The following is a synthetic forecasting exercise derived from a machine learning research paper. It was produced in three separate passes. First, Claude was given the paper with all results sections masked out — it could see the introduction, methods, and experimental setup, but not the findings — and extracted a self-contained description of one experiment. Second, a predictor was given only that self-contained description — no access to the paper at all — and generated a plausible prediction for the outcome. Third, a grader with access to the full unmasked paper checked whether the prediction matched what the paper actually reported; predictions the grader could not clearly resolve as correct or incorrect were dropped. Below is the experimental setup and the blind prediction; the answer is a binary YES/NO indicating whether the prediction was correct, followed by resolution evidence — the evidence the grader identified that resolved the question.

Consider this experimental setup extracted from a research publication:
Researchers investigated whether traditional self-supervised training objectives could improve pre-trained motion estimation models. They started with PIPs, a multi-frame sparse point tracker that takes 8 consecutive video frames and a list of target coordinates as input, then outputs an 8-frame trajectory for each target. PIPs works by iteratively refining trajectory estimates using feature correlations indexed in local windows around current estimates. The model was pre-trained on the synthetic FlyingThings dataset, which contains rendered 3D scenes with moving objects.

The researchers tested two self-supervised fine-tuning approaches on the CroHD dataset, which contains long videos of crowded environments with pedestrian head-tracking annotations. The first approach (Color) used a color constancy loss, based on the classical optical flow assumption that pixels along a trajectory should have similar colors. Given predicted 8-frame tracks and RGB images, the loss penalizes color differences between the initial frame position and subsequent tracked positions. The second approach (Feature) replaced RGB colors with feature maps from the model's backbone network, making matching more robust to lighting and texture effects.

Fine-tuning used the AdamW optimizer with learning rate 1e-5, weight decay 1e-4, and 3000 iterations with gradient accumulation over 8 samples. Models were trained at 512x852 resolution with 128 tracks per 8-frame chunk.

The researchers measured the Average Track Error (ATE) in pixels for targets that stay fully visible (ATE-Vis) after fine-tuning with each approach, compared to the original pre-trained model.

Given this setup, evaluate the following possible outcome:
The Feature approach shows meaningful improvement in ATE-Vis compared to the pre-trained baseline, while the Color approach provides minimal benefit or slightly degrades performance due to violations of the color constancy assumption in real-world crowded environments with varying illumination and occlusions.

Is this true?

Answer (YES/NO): NO